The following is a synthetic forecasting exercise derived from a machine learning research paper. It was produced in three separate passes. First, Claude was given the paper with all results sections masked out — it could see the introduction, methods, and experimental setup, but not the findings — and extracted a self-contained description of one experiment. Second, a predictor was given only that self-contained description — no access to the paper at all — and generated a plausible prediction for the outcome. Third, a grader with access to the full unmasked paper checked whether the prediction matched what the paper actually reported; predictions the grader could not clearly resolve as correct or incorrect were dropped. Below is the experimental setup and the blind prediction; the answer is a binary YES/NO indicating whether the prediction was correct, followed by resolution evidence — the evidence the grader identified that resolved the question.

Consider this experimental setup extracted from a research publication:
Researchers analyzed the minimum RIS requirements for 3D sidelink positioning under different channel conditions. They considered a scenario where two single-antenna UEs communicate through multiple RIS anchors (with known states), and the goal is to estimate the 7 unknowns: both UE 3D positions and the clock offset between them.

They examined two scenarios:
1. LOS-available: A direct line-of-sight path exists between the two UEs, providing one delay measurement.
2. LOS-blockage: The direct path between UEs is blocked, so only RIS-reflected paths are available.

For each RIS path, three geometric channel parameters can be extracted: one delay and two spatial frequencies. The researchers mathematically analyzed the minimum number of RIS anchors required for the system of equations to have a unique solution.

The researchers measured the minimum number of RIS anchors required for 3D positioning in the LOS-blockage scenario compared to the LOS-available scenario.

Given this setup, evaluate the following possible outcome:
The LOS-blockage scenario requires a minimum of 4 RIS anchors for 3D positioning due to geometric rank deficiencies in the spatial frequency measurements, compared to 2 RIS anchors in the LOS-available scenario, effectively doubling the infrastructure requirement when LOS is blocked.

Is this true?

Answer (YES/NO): NO